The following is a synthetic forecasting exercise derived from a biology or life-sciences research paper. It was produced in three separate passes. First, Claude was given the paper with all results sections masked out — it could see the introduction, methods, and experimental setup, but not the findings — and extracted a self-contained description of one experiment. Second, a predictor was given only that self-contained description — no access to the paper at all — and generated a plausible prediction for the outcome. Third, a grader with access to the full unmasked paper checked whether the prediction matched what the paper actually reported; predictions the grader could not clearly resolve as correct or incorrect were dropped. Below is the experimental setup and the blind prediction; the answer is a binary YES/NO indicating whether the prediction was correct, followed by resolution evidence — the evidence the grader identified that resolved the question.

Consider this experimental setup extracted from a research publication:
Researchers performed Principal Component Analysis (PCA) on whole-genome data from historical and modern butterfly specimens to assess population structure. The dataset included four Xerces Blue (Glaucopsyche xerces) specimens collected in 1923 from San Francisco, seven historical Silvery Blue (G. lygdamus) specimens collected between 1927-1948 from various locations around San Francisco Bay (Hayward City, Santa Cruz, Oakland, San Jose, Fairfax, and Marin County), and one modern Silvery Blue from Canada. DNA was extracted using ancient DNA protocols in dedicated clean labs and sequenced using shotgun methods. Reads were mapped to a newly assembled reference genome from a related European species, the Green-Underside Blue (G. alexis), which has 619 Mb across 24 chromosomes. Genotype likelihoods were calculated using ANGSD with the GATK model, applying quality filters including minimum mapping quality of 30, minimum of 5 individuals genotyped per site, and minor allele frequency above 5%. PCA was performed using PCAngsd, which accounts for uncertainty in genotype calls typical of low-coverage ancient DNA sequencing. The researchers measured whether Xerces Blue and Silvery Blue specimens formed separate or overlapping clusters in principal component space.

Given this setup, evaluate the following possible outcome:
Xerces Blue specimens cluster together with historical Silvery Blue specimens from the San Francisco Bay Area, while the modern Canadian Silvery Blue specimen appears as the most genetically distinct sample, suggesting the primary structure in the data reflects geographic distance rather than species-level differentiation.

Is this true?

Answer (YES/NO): NO